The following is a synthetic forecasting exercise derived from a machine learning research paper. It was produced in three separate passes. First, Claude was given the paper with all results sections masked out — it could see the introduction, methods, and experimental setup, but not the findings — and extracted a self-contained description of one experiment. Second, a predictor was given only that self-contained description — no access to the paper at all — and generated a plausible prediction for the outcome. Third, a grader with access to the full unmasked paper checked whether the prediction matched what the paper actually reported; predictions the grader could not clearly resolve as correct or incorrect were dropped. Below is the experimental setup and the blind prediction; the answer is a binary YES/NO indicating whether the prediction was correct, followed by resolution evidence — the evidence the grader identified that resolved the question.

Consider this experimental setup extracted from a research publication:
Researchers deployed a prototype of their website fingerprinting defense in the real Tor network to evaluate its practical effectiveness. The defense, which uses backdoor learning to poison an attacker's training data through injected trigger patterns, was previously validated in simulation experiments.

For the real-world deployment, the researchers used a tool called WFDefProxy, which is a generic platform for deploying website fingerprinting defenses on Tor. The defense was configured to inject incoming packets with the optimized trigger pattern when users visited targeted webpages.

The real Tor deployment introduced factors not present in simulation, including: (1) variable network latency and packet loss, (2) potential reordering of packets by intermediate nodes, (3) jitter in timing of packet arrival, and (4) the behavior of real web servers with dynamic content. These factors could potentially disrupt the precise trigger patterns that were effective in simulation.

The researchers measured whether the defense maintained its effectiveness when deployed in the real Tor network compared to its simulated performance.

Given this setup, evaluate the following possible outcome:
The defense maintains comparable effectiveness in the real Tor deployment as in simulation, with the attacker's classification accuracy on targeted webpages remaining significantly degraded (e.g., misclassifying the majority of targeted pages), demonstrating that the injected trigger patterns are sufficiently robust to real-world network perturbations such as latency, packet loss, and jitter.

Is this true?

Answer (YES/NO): YES